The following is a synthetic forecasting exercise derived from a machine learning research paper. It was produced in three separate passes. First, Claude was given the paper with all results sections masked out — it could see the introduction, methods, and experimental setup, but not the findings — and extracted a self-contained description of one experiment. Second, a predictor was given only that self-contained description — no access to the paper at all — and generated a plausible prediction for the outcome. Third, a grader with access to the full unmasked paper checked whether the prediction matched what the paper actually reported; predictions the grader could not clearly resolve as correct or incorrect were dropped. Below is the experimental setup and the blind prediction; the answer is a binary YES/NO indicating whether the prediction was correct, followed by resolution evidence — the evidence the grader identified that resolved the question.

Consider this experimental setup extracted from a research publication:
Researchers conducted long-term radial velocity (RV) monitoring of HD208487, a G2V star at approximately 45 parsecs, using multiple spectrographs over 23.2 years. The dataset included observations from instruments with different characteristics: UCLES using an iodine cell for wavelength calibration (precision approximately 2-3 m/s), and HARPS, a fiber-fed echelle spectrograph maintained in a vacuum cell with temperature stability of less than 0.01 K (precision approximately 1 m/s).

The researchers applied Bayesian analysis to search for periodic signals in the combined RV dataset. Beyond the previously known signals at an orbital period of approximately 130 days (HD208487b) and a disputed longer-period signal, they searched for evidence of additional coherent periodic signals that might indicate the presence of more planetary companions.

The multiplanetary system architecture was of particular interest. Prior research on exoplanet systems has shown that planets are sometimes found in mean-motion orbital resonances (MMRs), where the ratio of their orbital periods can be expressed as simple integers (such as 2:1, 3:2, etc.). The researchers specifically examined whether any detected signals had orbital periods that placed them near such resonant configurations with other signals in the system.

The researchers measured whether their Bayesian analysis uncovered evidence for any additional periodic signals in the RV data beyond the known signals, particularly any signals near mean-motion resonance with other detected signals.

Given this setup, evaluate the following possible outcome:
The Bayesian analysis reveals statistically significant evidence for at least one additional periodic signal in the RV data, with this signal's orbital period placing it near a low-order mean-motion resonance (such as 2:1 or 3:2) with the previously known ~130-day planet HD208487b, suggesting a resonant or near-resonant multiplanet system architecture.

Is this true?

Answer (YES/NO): NO